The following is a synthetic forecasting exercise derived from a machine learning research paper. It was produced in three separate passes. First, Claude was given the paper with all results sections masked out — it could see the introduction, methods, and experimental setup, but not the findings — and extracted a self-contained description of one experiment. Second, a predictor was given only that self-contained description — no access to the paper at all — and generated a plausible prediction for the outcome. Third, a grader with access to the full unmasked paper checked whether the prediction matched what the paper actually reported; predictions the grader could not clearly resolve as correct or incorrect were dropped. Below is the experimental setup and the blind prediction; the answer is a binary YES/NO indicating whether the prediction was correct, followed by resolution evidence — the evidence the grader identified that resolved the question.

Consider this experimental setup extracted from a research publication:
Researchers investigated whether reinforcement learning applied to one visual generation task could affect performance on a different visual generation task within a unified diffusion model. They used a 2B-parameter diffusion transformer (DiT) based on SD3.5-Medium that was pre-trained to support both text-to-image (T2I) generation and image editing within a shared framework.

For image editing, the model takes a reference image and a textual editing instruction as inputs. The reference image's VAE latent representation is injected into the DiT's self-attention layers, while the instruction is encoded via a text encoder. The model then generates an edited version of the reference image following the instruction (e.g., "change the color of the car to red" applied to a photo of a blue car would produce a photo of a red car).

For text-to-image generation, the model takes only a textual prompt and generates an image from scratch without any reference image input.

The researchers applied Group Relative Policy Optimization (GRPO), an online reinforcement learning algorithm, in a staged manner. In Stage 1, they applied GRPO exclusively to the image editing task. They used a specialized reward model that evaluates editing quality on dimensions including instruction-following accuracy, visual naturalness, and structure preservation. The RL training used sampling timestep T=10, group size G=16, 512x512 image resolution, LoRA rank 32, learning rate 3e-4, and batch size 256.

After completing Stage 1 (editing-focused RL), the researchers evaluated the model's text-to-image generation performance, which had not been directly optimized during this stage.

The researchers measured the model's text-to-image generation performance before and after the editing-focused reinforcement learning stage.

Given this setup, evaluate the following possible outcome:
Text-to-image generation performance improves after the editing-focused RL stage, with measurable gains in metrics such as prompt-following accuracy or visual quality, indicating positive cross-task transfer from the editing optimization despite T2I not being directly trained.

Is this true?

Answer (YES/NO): YES